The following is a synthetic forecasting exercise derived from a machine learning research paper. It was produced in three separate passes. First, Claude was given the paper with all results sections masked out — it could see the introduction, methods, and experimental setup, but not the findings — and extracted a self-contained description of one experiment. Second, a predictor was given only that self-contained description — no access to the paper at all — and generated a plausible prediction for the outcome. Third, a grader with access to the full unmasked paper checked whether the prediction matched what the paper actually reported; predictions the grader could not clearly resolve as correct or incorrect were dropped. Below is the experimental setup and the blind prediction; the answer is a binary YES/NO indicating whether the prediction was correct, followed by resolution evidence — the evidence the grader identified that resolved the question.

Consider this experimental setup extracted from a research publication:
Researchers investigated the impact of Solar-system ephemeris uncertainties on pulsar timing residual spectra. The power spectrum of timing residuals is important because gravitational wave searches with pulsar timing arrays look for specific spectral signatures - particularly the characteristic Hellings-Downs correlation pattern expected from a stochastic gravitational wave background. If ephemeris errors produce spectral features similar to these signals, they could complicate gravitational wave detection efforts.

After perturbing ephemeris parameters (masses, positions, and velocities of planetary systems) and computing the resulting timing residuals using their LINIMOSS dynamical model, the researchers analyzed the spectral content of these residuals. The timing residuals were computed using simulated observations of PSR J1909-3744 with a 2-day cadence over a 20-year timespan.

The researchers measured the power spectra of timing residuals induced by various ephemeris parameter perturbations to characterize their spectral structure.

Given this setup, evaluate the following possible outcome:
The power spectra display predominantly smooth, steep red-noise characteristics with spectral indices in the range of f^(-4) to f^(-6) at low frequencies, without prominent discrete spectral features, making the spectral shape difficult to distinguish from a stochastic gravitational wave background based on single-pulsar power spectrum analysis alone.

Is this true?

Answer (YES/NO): NO